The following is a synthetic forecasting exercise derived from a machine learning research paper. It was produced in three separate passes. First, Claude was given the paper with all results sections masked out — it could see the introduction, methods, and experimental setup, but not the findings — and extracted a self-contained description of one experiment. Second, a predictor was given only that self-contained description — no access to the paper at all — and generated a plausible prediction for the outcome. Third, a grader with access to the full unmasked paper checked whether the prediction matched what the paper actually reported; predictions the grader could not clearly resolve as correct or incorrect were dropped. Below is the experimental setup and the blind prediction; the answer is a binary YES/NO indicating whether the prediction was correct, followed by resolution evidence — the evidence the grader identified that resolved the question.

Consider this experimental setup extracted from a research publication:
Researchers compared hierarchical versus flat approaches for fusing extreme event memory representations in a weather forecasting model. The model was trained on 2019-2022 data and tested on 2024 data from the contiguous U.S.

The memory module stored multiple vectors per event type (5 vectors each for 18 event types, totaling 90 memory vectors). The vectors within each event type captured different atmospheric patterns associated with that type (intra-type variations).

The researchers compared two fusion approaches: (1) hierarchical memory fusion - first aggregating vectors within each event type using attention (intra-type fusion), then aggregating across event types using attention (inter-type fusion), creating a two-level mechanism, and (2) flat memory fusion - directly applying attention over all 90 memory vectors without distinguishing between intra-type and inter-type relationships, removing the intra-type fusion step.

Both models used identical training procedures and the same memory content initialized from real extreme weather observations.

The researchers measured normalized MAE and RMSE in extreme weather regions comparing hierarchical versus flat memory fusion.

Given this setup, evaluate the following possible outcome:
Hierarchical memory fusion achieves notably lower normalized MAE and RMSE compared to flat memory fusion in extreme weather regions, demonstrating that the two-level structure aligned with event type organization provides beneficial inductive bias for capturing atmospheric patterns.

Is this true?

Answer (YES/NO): YES